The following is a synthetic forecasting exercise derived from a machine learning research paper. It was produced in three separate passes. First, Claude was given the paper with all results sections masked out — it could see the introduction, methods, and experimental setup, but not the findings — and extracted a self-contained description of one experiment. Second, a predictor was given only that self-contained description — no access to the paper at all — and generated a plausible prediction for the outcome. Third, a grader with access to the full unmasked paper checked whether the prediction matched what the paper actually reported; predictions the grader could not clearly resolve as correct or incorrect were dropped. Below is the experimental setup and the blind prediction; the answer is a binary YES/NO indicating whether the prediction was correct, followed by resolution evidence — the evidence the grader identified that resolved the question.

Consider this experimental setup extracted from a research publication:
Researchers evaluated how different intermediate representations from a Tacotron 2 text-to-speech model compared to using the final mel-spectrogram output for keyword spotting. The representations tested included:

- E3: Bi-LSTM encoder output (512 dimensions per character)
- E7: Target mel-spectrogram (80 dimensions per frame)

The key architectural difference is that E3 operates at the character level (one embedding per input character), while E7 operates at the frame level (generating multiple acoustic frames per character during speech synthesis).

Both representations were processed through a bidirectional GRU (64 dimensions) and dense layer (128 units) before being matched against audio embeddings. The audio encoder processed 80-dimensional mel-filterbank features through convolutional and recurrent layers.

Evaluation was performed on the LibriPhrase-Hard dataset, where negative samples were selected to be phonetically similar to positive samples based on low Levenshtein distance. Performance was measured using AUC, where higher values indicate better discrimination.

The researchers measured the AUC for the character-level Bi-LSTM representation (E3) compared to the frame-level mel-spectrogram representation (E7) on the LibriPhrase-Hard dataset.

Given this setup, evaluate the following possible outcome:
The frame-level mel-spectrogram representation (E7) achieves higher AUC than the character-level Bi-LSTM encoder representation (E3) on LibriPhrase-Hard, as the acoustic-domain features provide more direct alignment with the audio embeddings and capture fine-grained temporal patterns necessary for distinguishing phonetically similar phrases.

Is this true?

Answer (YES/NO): NO